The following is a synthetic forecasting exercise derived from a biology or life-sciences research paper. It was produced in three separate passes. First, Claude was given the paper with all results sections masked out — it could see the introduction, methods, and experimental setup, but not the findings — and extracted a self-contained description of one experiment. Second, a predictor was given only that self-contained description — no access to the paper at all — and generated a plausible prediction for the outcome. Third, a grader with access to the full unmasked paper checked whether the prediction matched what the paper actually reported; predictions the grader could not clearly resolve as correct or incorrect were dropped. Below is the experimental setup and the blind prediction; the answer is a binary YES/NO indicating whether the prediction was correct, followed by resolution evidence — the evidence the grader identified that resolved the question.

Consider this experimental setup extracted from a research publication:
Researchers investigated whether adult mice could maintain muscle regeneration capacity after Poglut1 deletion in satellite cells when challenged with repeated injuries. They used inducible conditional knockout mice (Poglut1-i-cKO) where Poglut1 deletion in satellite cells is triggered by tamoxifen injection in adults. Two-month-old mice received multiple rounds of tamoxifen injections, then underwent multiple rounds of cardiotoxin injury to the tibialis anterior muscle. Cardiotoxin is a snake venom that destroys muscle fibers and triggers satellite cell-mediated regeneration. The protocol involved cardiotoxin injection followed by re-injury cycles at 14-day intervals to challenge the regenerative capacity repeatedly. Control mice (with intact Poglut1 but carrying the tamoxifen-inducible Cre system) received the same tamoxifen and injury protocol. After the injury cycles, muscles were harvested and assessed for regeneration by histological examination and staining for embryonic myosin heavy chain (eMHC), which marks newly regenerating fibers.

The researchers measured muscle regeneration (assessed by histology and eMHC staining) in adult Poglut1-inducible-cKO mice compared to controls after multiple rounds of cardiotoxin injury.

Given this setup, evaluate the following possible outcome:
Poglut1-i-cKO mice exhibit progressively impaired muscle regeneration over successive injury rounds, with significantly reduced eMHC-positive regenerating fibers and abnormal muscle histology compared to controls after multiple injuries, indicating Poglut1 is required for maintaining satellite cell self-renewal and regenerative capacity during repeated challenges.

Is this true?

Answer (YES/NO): YES